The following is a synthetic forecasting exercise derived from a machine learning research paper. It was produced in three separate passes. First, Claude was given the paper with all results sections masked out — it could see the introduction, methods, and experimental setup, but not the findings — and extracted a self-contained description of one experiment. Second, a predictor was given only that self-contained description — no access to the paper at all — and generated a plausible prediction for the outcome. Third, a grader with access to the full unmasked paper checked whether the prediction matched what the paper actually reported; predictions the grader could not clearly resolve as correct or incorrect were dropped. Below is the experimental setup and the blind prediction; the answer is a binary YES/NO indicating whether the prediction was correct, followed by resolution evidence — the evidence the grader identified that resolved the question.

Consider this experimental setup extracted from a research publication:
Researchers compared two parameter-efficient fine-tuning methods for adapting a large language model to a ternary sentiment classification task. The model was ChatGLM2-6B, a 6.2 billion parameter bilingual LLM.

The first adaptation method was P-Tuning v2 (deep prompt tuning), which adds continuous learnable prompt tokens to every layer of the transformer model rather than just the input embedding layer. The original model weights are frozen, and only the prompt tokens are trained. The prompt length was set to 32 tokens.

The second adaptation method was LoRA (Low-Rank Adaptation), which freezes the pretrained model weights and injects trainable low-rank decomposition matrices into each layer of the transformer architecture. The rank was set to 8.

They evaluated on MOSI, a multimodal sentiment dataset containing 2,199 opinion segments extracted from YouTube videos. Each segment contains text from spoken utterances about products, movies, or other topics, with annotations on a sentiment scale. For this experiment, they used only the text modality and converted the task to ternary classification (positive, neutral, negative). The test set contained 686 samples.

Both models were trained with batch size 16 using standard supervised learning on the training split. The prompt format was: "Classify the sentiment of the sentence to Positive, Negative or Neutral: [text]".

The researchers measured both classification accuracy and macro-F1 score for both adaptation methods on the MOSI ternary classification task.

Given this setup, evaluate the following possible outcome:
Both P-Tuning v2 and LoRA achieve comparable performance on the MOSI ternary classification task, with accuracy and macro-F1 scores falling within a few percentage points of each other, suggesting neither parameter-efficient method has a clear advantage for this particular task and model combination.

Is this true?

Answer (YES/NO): NO